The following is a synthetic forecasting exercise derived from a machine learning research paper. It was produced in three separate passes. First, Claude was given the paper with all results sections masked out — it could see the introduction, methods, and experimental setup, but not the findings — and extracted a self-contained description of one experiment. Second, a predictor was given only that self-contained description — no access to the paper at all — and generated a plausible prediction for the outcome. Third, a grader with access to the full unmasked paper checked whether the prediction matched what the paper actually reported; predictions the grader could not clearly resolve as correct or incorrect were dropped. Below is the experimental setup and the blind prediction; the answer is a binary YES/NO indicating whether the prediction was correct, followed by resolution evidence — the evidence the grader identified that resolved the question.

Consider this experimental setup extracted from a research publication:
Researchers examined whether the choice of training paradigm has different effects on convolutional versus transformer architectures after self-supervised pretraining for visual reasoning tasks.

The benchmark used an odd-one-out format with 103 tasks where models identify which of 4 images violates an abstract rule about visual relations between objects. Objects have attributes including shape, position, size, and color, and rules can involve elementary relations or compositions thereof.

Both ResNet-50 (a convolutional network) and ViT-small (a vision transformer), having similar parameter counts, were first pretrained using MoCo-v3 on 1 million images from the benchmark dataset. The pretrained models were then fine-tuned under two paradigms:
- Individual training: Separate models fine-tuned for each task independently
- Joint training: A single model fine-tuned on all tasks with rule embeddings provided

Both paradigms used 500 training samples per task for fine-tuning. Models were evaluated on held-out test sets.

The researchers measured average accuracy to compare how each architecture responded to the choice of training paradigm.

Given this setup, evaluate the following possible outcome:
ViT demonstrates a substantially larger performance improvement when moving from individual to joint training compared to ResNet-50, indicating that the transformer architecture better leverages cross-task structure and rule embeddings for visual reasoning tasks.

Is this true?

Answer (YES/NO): NO